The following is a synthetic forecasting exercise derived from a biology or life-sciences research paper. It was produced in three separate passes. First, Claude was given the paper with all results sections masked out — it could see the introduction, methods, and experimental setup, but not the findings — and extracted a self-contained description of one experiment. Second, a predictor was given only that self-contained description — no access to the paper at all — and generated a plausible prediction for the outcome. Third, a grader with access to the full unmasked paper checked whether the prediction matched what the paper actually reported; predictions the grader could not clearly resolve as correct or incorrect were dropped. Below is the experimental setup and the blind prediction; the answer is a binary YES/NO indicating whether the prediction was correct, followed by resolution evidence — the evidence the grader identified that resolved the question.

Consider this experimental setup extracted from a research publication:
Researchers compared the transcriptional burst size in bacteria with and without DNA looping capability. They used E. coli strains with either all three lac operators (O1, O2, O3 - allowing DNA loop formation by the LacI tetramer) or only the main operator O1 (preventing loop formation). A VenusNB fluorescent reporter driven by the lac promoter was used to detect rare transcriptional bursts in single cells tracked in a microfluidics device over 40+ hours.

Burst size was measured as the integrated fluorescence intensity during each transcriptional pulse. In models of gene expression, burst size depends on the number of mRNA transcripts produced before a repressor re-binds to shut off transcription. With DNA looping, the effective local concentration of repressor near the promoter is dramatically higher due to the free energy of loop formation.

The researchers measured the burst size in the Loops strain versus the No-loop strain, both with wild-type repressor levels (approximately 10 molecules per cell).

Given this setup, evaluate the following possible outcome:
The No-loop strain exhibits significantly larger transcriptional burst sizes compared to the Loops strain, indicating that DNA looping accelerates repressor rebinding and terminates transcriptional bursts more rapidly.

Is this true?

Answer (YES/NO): YES